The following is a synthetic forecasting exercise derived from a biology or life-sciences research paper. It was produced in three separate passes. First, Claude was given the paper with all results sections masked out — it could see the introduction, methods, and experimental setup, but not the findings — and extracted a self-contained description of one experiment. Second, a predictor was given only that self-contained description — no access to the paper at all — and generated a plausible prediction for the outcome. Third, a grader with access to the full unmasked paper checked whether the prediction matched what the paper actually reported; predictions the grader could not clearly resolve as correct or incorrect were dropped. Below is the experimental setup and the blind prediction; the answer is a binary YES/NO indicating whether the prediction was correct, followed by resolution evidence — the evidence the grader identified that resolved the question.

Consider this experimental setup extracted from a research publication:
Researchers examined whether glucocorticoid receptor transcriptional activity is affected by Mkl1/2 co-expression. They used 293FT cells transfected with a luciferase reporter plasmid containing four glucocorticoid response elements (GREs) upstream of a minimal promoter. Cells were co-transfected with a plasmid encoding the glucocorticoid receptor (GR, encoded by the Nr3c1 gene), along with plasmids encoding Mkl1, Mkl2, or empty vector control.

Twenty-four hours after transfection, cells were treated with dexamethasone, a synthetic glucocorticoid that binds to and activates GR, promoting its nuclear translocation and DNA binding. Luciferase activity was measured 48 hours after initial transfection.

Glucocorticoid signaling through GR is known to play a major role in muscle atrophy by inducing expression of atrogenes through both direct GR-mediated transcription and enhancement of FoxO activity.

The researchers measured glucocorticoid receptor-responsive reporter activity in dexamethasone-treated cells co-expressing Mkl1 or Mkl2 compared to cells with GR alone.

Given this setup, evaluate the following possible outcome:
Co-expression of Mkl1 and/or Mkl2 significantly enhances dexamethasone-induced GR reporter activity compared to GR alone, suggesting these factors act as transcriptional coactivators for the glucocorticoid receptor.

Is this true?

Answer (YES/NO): NO